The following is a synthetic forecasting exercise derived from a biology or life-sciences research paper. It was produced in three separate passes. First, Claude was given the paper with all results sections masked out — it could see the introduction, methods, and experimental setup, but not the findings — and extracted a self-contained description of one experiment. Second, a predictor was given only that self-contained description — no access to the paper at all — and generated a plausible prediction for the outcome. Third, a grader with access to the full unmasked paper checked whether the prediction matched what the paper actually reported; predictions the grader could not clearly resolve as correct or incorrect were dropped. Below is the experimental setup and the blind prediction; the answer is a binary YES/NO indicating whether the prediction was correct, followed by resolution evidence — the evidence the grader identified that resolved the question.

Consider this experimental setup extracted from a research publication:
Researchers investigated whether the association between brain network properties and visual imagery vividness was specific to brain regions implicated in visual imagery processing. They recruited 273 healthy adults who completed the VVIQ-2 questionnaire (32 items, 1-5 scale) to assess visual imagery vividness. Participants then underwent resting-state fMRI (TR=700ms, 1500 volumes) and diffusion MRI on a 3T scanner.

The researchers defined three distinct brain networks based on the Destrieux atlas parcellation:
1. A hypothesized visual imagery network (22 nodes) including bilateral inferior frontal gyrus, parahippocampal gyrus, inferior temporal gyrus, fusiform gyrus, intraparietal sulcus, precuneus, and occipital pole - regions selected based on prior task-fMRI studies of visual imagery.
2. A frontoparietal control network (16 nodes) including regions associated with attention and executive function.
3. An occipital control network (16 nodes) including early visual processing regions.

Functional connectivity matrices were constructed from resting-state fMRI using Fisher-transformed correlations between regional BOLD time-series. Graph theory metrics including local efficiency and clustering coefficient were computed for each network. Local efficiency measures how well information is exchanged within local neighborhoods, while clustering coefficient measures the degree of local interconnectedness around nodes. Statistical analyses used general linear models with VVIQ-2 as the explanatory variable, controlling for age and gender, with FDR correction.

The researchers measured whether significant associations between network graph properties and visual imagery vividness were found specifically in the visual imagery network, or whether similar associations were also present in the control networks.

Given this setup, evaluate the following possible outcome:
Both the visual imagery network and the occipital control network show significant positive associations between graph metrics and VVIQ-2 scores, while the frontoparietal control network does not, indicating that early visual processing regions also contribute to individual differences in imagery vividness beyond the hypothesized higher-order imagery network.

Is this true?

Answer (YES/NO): NO